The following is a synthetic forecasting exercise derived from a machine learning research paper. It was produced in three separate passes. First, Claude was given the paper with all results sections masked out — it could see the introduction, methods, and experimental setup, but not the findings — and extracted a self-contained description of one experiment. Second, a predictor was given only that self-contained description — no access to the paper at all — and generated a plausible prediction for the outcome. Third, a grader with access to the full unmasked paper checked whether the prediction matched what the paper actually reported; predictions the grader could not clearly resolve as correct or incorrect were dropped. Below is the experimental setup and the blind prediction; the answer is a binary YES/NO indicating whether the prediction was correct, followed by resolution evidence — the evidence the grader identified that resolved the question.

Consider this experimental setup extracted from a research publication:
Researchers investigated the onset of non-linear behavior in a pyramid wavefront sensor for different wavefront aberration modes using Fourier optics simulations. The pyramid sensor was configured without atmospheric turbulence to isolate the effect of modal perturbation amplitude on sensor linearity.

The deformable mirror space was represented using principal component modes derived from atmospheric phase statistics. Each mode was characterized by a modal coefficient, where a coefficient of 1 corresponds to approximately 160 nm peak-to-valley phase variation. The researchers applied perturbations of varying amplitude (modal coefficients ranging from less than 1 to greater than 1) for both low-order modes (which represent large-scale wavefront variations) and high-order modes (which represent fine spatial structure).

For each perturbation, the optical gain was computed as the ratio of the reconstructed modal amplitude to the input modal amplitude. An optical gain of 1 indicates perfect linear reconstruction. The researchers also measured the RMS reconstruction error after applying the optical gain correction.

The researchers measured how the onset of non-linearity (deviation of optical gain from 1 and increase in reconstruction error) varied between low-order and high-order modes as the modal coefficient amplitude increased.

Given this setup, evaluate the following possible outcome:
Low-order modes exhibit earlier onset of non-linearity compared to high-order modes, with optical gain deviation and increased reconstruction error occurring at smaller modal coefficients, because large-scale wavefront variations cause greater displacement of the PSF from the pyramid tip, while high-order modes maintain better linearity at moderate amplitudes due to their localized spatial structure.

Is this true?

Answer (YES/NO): NO